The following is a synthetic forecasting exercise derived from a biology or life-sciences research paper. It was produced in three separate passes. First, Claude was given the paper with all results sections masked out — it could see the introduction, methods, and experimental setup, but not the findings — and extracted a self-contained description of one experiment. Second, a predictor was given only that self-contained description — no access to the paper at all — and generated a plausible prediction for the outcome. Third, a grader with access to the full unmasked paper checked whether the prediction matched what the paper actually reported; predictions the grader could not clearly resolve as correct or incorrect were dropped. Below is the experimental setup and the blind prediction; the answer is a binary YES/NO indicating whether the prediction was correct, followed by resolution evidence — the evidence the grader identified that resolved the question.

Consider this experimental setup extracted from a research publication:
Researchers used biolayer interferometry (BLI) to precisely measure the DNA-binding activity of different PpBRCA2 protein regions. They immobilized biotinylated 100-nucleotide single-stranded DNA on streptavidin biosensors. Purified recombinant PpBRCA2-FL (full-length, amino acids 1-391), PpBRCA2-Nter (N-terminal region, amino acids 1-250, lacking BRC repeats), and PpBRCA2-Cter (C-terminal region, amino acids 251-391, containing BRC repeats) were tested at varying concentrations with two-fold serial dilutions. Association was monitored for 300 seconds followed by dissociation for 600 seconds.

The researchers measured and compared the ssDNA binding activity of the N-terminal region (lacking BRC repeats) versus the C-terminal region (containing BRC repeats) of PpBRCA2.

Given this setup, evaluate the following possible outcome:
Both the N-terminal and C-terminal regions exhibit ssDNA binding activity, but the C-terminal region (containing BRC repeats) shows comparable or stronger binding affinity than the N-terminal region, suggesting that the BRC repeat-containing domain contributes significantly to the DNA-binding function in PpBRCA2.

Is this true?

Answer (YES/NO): NO